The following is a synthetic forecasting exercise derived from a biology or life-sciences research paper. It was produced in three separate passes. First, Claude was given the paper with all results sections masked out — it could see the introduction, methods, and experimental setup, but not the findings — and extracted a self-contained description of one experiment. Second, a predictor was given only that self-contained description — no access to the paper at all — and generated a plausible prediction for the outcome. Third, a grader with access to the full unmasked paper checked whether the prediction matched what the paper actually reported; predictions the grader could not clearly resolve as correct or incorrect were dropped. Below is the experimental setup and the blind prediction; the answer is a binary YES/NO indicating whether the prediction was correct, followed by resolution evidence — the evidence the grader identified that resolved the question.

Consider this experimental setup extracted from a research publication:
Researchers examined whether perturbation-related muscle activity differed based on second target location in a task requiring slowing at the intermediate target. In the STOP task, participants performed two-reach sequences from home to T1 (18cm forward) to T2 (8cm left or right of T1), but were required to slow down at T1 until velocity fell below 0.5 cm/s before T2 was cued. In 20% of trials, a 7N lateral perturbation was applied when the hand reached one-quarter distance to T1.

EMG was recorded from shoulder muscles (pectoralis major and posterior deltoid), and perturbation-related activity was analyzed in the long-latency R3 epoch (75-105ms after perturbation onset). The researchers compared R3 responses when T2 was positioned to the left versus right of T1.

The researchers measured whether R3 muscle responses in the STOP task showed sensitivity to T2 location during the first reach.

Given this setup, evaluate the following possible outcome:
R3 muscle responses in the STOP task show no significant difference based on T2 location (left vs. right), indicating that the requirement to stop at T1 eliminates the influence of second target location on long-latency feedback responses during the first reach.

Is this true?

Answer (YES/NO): NO